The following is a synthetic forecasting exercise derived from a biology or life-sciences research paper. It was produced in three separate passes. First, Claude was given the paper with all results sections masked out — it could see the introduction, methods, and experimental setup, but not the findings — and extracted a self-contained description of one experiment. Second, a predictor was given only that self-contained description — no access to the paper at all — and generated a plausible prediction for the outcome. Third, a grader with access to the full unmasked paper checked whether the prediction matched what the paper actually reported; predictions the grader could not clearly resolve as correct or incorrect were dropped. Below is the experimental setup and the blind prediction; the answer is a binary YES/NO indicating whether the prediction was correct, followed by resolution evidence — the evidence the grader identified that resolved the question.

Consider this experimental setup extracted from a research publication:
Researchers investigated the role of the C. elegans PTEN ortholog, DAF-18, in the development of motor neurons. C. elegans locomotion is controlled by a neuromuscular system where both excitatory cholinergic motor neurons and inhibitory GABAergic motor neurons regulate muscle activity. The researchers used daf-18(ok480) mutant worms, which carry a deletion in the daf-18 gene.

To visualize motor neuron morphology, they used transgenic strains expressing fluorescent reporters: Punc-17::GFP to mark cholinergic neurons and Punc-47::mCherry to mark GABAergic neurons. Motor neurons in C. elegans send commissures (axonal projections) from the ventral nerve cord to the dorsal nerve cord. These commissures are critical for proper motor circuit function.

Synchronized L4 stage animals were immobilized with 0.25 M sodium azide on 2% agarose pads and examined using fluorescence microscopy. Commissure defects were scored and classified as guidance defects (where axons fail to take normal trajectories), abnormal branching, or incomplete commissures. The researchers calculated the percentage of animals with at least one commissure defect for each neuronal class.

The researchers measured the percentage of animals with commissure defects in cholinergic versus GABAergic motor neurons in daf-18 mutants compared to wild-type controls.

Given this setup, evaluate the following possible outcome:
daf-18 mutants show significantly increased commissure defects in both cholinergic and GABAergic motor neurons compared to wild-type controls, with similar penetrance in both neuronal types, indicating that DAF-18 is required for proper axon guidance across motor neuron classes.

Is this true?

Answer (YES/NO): NO